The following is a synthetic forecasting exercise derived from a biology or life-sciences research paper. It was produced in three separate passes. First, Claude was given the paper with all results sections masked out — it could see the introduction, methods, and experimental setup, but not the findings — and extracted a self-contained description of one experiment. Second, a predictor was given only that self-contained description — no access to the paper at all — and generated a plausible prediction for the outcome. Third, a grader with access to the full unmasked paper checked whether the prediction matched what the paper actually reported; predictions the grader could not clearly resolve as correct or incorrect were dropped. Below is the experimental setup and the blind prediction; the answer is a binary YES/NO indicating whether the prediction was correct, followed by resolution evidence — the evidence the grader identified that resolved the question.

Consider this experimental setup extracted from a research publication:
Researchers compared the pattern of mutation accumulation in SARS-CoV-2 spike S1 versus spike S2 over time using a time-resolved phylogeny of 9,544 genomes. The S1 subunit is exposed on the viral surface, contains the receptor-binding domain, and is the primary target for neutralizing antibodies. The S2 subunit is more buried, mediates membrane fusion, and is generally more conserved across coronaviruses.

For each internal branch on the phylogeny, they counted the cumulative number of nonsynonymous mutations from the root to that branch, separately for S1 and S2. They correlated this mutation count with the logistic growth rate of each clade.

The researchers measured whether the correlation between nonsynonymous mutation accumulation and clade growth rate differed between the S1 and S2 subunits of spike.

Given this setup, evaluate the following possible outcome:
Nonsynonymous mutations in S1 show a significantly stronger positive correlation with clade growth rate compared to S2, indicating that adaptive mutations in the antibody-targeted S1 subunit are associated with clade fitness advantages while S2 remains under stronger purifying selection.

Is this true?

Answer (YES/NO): YES